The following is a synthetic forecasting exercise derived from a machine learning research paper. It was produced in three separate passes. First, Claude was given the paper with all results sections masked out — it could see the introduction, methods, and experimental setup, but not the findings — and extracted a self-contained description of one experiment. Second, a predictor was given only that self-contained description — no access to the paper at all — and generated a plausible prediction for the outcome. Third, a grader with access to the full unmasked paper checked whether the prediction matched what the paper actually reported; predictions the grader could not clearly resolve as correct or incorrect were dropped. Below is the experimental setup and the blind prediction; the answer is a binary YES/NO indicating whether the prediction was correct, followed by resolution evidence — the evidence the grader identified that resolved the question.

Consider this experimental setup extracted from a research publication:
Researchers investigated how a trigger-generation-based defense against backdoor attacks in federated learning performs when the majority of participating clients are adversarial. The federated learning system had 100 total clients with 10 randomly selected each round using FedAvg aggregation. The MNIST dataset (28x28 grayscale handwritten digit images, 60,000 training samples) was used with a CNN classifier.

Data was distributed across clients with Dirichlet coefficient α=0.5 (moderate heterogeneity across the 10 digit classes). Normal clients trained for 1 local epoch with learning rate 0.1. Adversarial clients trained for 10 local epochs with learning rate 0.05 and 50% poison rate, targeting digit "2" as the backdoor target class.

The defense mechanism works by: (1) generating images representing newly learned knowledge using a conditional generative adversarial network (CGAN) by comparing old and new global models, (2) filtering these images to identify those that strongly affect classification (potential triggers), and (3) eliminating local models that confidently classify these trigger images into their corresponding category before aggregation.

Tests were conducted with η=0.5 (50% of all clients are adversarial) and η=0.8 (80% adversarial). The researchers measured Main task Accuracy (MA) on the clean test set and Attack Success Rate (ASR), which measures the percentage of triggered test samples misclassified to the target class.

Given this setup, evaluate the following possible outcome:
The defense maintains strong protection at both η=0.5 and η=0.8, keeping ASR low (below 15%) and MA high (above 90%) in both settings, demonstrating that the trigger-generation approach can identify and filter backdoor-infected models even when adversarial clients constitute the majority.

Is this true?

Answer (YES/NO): YES